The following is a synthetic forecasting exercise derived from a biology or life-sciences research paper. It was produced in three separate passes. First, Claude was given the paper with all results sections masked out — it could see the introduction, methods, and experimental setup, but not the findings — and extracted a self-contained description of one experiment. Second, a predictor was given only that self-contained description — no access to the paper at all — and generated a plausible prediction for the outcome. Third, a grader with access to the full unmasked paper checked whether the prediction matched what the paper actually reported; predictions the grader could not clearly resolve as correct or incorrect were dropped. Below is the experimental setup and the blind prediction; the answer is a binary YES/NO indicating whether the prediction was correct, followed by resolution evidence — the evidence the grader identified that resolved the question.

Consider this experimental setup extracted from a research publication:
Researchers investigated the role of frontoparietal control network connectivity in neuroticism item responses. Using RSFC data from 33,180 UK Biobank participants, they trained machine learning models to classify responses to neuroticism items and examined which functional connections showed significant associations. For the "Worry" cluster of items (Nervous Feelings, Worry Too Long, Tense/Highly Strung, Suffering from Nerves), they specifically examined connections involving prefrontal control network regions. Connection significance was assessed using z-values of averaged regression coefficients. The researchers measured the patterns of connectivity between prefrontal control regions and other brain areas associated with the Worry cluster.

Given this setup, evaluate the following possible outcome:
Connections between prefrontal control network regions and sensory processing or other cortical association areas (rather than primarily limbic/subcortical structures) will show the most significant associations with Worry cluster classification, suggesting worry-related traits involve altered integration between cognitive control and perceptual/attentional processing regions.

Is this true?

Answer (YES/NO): NO